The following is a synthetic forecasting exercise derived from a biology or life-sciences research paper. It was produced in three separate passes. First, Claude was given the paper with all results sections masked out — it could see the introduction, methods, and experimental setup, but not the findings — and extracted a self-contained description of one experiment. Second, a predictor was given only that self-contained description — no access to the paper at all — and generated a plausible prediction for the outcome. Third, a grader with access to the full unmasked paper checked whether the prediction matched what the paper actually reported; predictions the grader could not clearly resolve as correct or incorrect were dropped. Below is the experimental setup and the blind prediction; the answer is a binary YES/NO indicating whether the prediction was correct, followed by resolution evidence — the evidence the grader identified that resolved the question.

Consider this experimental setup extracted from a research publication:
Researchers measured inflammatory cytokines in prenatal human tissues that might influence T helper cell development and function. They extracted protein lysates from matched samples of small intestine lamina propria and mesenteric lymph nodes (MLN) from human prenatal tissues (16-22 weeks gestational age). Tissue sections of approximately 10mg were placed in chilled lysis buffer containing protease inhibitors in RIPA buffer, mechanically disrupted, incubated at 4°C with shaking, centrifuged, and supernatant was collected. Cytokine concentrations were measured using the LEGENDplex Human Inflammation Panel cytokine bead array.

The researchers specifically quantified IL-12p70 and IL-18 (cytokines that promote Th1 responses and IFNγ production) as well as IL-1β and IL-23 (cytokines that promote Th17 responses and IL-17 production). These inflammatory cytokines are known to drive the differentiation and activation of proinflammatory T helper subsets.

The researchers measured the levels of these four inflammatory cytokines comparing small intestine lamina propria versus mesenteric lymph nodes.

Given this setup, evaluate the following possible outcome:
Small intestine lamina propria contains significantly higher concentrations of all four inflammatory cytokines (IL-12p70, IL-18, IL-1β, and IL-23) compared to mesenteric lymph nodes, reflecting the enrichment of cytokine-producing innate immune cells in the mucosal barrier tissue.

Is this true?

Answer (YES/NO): NO